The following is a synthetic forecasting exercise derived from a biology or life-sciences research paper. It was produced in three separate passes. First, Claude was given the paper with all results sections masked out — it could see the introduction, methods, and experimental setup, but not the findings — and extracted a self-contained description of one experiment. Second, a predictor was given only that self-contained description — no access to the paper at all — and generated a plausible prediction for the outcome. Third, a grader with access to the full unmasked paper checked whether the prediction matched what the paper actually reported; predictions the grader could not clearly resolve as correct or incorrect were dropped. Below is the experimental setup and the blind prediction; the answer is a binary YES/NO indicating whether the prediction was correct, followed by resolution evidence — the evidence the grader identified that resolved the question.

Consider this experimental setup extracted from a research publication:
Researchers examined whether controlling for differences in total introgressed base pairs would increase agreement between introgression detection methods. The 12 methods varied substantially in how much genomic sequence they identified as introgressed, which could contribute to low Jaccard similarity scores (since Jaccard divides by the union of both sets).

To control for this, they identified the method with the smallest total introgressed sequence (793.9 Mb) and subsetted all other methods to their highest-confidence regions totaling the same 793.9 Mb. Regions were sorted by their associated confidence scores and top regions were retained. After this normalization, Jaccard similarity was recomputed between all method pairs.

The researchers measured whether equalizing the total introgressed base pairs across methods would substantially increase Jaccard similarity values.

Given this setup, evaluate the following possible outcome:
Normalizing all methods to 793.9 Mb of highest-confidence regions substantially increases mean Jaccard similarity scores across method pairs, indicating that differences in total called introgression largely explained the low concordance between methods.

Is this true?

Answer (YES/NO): NO